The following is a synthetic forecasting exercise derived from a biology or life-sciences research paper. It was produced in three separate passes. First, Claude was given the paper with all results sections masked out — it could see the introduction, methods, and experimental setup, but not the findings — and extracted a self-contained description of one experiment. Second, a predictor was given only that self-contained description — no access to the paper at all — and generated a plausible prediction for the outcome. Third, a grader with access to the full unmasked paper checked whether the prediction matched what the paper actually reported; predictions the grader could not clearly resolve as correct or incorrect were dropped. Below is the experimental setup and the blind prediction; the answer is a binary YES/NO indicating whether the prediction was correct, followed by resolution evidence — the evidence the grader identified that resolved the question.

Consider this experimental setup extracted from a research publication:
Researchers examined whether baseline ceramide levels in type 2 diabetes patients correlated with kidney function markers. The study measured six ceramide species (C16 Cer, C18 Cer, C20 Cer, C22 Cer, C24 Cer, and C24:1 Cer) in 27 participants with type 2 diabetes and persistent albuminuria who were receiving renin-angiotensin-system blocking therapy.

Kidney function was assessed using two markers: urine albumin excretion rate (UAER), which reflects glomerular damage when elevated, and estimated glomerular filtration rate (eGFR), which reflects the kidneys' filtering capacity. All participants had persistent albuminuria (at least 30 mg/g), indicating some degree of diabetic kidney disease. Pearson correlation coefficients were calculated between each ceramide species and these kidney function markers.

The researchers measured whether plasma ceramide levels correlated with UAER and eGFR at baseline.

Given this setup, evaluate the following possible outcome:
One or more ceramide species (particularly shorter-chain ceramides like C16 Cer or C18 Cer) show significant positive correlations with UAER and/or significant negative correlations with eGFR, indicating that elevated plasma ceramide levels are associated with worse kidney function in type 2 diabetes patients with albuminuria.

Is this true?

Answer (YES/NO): YES